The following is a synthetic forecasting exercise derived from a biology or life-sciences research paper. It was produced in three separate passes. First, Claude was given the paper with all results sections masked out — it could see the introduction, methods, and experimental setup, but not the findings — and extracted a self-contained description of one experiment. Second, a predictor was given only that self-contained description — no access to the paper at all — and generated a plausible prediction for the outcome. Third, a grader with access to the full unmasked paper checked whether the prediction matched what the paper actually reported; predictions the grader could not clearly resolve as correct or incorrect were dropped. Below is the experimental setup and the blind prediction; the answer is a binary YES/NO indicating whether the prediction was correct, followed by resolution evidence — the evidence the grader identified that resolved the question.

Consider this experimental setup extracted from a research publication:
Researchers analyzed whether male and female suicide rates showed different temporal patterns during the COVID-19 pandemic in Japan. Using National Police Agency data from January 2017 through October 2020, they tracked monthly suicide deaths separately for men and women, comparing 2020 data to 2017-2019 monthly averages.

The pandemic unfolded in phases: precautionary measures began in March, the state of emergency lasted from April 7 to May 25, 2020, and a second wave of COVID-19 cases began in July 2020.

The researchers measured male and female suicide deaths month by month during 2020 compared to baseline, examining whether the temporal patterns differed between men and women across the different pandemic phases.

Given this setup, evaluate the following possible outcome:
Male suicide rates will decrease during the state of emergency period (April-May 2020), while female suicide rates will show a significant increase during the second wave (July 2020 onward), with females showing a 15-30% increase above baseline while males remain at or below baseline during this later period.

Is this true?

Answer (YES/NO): NO